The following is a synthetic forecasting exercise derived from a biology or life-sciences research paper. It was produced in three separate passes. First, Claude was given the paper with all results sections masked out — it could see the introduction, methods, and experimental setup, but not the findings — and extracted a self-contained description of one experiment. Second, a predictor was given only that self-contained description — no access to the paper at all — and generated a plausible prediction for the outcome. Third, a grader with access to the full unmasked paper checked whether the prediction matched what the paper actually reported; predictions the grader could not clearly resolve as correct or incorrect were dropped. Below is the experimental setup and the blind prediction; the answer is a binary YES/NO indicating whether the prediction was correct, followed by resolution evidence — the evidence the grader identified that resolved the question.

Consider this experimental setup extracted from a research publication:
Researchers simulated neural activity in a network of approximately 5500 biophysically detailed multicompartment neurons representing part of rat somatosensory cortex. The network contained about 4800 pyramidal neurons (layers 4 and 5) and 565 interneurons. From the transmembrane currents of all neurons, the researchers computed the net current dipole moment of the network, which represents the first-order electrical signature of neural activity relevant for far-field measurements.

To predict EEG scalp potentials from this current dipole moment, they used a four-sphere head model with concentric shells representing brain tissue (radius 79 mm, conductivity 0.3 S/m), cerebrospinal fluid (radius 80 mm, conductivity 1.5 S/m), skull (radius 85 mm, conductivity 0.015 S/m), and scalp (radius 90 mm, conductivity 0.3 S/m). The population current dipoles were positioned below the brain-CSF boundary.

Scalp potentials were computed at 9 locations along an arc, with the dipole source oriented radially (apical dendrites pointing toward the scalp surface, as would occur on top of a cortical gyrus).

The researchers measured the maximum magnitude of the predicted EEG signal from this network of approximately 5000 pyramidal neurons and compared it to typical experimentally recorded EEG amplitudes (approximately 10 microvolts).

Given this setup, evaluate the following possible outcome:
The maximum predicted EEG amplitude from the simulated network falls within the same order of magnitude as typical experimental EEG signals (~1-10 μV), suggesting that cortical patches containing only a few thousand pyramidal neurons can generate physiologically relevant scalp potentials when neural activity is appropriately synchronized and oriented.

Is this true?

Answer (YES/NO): NO